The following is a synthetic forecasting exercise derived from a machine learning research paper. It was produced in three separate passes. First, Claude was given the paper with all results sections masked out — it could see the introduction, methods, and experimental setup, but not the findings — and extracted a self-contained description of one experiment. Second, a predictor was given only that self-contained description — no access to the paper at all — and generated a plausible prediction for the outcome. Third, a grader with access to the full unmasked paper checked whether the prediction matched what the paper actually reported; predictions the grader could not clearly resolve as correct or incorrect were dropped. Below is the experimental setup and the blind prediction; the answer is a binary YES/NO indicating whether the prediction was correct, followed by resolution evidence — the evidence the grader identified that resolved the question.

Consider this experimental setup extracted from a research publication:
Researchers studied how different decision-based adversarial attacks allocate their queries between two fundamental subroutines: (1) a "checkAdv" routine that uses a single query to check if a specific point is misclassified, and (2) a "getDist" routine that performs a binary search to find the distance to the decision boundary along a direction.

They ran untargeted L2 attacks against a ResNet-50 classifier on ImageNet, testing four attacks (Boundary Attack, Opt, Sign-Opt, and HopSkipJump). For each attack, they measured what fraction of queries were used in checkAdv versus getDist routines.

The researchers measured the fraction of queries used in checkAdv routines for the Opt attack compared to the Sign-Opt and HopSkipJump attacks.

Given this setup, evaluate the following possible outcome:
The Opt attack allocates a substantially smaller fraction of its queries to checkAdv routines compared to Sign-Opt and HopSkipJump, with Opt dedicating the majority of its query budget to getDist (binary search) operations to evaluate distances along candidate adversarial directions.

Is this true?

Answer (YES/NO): YES